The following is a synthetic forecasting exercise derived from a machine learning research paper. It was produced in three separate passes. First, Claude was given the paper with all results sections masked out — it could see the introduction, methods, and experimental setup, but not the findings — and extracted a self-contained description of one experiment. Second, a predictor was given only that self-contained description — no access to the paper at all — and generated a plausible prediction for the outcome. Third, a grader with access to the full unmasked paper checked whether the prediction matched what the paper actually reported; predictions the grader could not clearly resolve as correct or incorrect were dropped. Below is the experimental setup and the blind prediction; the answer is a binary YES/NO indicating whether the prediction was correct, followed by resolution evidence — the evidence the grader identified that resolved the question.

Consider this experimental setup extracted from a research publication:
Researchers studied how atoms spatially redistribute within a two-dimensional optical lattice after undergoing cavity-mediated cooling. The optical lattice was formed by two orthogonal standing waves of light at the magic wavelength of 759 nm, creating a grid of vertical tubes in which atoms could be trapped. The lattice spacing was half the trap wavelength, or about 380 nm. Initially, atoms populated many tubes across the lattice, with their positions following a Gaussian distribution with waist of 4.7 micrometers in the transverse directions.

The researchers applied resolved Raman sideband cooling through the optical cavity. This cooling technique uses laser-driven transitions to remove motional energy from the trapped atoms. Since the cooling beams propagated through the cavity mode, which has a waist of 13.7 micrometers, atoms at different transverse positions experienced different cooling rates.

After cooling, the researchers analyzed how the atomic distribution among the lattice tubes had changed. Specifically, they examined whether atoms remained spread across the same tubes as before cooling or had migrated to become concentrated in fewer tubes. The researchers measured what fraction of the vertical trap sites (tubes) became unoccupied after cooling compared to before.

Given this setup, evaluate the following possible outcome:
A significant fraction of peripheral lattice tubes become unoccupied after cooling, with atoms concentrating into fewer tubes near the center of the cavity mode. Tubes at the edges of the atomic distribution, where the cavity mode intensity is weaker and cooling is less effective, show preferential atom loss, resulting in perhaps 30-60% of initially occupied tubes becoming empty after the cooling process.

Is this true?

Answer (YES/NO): NO